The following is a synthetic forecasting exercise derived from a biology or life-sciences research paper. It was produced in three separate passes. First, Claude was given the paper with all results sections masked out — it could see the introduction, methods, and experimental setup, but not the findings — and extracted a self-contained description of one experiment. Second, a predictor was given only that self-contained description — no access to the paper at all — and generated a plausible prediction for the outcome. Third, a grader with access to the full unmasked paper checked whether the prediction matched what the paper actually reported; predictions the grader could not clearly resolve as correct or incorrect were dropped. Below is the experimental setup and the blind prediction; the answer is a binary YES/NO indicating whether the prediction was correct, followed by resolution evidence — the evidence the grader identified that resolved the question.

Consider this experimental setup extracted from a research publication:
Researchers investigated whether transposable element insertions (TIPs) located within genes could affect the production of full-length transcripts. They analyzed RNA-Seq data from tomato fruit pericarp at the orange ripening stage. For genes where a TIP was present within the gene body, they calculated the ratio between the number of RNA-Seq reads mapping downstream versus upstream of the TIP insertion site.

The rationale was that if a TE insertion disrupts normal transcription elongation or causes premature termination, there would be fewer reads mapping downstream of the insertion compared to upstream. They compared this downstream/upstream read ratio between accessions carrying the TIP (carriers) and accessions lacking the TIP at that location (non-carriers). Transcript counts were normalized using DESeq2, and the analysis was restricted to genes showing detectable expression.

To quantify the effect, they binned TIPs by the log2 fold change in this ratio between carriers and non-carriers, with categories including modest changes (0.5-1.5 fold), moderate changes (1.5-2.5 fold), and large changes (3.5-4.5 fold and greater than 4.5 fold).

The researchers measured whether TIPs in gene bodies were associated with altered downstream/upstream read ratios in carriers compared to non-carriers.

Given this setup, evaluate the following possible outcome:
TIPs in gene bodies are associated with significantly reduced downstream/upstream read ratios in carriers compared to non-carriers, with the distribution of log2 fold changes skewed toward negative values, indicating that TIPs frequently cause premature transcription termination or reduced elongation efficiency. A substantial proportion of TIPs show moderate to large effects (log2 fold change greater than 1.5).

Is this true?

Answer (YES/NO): NO